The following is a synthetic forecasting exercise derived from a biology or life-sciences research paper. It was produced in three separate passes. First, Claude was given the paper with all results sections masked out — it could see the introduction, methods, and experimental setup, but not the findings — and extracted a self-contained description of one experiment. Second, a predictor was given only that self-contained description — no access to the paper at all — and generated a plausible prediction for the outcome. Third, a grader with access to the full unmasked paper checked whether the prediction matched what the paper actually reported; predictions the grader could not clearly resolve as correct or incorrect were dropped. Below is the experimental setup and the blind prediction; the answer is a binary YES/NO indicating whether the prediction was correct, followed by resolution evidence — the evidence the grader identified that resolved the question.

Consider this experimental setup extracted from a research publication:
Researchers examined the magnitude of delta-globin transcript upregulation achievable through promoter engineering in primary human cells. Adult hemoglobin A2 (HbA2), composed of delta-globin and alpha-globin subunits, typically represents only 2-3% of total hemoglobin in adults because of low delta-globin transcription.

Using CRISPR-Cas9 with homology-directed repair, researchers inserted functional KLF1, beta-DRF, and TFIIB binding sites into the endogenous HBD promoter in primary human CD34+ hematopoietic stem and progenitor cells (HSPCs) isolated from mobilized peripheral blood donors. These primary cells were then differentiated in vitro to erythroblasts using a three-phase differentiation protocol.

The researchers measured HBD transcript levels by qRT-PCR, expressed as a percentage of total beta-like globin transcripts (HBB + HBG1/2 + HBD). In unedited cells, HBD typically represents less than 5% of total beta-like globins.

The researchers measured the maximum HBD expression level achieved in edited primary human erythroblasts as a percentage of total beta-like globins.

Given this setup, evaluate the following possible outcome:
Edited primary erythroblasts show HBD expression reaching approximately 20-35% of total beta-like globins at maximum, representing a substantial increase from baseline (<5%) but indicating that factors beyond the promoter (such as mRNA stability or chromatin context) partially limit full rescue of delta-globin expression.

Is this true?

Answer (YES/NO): YES